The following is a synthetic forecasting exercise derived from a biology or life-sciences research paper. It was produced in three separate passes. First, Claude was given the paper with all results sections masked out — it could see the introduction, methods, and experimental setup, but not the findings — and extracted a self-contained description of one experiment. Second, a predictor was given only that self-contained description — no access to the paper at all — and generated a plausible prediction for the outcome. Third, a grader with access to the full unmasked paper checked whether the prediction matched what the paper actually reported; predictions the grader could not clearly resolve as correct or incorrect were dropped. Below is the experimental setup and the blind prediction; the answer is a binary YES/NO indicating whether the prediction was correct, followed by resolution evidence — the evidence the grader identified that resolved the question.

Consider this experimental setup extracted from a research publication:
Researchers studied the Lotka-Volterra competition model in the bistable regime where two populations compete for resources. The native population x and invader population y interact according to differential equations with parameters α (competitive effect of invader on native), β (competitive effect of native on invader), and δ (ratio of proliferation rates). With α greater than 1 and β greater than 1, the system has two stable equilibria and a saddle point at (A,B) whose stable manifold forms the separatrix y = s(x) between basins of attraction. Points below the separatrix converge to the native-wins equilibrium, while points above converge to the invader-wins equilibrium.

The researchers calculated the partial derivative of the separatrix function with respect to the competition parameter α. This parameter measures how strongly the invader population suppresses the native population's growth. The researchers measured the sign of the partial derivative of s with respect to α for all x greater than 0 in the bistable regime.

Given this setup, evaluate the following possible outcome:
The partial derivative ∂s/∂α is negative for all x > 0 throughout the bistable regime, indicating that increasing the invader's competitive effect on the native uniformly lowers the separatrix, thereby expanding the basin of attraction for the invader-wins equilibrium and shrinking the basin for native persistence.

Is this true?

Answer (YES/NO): YES